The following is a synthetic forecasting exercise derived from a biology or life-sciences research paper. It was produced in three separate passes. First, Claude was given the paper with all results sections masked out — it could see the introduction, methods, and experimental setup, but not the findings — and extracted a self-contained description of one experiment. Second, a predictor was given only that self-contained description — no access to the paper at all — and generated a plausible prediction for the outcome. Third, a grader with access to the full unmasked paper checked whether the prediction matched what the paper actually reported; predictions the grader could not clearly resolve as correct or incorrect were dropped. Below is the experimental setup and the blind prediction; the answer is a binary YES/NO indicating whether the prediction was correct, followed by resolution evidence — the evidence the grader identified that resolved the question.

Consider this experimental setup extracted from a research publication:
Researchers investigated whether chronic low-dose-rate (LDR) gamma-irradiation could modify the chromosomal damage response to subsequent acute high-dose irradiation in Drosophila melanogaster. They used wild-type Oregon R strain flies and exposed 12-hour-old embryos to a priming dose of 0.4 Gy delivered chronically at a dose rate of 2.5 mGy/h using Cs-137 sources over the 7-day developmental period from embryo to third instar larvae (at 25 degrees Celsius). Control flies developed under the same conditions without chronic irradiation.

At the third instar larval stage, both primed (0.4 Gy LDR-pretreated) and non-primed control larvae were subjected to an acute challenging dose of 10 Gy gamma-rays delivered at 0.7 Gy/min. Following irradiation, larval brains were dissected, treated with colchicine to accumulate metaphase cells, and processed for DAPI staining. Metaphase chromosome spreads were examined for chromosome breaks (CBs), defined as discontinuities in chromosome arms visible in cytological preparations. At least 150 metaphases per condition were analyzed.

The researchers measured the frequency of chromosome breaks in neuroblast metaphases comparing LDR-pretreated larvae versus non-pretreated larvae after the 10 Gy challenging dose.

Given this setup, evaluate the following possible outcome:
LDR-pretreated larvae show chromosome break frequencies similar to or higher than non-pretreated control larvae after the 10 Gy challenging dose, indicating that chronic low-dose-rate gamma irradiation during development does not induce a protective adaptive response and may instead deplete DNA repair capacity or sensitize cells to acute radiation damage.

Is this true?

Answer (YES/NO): NO